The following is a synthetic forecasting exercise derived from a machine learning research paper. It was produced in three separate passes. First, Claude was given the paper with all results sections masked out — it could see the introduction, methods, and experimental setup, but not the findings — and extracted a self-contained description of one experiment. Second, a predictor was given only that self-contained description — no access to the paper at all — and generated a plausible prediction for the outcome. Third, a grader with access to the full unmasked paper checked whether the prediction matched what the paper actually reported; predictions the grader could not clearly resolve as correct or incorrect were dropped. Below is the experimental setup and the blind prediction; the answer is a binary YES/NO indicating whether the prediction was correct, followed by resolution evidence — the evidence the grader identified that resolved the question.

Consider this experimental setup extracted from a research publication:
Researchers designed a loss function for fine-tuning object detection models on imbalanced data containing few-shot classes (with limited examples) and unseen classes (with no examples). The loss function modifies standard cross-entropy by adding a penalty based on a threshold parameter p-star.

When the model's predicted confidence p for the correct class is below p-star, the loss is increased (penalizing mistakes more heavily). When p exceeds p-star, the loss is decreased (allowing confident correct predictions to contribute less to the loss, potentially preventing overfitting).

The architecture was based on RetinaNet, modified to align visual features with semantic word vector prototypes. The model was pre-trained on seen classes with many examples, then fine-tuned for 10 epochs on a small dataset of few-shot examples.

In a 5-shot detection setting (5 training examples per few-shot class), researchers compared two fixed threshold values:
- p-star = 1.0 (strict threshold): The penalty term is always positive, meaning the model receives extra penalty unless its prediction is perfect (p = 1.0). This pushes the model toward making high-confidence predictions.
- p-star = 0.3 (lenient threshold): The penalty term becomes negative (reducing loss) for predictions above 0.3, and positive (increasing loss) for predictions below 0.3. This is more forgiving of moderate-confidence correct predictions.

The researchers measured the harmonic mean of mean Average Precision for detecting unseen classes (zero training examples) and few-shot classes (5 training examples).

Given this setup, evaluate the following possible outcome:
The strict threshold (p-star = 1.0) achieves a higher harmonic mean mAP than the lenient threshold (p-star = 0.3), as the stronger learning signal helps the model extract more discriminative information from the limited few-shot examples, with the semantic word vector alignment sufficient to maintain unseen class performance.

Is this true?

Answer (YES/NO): NO